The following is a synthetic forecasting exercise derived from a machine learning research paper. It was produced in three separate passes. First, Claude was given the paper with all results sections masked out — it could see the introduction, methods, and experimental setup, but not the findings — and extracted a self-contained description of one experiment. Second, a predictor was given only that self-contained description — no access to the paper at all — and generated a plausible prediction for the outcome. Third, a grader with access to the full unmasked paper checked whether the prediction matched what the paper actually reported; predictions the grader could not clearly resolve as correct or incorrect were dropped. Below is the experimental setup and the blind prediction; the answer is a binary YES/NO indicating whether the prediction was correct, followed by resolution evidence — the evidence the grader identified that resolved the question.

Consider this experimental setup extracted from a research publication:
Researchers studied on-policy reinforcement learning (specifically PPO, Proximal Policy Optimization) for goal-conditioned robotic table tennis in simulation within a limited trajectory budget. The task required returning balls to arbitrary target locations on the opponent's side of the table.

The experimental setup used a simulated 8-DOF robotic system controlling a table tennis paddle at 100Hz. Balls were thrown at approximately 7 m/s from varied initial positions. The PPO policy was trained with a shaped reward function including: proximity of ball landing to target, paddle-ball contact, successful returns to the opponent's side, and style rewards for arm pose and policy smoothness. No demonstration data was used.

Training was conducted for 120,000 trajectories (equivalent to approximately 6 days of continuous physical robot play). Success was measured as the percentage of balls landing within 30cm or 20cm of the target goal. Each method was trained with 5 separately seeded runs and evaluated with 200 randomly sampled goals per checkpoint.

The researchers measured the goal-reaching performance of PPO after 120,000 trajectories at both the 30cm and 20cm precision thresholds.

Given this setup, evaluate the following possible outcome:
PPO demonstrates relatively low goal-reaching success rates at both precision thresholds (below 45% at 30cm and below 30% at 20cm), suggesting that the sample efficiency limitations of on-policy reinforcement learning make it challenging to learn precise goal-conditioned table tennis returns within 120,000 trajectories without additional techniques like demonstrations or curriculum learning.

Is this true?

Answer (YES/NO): YES